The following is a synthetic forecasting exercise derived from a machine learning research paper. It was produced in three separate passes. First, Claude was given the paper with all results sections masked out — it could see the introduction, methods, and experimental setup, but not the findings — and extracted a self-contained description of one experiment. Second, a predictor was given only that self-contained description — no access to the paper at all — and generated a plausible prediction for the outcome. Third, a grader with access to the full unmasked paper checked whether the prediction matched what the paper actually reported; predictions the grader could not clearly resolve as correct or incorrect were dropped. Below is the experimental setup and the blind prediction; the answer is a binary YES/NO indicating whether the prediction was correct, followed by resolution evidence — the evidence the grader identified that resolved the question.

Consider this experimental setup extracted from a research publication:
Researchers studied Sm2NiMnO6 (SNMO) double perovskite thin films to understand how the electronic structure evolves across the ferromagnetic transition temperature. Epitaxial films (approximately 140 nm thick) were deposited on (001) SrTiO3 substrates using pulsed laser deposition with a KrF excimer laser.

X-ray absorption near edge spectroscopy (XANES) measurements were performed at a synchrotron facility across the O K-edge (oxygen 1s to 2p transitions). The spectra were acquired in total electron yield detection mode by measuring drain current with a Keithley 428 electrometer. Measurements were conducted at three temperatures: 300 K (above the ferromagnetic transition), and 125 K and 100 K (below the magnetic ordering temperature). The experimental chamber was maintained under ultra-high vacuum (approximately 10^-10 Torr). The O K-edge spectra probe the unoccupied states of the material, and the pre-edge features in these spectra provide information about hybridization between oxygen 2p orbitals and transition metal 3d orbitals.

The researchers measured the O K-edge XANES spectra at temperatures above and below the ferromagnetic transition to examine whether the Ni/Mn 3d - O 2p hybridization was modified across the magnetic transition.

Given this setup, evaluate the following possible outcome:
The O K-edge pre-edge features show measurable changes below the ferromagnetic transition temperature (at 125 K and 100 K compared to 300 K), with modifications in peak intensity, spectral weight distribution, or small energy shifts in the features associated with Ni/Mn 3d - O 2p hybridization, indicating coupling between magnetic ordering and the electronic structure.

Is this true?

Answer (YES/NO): YES